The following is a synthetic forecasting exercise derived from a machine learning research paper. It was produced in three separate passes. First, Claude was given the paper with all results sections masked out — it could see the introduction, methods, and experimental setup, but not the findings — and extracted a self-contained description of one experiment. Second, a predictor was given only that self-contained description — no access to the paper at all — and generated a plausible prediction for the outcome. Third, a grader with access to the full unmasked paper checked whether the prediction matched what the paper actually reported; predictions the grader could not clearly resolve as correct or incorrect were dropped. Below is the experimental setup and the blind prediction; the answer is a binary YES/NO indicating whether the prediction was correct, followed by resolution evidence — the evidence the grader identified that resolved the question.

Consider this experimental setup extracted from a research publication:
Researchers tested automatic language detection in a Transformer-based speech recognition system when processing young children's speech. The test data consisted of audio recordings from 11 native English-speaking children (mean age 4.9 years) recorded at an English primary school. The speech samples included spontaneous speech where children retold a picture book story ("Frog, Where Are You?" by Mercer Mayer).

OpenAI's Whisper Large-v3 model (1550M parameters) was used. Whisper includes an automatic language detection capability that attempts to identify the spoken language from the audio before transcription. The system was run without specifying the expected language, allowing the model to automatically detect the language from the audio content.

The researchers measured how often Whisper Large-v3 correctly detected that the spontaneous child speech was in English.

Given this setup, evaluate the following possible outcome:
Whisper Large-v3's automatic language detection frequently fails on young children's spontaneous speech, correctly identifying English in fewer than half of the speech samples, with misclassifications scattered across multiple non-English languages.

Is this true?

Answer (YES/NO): NO